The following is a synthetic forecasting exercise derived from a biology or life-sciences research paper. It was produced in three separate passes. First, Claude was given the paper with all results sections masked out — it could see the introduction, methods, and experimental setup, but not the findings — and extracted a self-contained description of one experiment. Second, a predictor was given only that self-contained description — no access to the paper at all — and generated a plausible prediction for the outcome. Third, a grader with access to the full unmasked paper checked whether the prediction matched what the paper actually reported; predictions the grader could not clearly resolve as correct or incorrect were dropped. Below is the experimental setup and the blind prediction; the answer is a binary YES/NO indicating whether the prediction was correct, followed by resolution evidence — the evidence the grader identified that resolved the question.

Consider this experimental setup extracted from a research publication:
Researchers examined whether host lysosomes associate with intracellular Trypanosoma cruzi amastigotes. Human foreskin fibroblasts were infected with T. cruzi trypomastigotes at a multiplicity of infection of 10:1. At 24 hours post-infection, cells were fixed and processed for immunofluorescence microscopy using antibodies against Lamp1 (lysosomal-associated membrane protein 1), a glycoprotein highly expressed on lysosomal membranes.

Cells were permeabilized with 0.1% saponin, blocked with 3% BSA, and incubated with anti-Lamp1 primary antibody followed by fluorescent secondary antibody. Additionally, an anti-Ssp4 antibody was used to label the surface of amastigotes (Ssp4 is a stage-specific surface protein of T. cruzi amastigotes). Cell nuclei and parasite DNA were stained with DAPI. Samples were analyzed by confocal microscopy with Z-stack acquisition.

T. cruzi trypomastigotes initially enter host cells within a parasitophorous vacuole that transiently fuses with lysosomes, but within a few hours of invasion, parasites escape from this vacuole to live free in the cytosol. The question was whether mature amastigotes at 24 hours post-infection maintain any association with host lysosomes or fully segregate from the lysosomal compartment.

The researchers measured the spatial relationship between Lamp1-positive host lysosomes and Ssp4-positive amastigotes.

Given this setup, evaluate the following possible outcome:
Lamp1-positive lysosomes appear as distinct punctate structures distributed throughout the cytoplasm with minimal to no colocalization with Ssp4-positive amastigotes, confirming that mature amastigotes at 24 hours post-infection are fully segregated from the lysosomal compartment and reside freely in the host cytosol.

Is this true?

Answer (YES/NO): NO